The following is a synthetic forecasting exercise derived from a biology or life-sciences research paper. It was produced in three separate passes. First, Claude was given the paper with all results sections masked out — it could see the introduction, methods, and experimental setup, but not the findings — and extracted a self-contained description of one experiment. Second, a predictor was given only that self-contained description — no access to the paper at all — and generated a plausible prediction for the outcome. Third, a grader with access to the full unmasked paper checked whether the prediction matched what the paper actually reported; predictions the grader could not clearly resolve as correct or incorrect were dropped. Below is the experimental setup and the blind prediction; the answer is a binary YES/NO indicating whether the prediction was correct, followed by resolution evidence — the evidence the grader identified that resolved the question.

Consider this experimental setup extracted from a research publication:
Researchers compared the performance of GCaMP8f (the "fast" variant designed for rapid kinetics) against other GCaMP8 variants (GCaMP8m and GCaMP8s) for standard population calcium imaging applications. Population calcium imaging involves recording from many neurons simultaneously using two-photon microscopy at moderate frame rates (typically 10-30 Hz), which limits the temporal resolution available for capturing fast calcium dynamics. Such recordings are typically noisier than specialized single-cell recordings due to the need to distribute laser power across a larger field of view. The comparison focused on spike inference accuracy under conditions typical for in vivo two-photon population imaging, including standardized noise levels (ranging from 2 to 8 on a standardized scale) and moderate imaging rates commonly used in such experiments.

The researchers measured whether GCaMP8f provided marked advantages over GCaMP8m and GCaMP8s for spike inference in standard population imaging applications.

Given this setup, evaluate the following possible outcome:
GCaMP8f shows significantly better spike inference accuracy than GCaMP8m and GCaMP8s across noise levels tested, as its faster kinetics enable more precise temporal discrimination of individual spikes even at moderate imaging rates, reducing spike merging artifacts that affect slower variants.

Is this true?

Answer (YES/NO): NO